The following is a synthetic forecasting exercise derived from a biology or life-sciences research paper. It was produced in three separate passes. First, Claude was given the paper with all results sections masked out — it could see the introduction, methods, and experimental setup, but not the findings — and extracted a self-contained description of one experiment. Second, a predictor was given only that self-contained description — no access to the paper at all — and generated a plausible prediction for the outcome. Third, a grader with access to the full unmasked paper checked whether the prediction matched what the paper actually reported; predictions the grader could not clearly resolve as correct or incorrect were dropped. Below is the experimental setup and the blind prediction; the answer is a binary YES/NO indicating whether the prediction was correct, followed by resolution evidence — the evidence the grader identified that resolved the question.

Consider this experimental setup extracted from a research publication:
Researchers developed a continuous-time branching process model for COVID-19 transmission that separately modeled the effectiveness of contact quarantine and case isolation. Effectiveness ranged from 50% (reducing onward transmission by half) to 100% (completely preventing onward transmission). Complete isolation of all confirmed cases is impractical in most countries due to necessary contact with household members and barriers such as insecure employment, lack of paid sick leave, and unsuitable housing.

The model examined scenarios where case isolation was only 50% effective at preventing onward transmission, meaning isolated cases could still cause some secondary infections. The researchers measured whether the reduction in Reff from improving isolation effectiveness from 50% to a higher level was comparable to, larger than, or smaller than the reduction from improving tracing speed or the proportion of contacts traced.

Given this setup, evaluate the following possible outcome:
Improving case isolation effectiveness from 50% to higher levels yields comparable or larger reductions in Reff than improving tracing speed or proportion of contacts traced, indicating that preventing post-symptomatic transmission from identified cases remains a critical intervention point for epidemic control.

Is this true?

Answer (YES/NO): YES